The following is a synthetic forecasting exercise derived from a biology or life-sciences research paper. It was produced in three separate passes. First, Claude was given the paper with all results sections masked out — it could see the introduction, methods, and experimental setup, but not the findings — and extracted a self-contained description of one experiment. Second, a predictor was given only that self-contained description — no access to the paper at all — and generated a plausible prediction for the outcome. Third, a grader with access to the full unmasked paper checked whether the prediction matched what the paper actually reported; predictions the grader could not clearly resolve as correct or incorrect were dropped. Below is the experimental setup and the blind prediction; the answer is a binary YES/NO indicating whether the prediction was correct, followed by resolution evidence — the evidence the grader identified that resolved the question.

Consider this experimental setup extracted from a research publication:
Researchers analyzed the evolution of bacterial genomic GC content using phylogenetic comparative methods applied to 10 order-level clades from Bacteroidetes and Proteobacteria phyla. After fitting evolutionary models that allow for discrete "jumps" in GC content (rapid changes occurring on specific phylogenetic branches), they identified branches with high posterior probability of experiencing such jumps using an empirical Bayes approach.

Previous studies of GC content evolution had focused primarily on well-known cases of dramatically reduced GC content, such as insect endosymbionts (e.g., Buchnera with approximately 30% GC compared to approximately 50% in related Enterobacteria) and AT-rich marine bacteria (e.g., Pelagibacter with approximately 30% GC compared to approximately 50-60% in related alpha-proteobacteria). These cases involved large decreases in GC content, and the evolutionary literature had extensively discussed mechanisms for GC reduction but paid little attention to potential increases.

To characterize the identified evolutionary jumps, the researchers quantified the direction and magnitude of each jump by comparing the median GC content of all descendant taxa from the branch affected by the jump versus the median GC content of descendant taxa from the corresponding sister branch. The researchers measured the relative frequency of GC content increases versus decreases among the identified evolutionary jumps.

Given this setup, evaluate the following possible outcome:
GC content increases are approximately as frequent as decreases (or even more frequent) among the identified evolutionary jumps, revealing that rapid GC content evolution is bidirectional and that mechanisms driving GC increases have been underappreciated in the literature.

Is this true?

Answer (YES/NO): NO